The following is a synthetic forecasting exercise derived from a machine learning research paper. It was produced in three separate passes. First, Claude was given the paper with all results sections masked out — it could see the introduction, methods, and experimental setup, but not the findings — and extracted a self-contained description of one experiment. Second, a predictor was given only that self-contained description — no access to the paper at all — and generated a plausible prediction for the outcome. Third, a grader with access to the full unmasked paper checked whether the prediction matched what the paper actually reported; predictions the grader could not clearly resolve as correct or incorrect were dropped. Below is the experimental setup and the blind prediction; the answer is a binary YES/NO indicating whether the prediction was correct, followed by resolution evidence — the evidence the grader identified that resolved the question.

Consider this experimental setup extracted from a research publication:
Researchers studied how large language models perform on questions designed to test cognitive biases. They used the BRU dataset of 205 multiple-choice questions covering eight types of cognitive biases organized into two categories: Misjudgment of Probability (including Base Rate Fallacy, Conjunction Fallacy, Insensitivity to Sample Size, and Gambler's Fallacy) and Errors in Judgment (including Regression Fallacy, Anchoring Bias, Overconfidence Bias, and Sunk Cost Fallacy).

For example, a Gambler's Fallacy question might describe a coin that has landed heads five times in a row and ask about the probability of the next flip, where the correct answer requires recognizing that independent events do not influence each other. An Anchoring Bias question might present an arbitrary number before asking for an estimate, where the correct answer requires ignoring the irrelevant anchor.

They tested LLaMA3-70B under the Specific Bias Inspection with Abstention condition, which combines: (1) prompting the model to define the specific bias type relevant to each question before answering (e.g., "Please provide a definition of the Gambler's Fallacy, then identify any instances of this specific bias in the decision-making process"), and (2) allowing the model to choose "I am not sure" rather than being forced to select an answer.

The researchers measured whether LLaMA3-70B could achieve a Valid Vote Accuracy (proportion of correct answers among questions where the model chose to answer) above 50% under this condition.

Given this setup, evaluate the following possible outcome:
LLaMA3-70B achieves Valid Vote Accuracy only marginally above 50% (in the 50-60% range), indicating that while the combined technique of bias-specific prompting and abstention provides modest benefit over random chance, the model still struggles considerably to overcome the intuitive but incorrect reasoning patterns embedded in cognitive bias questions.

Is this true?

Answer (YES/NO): YES